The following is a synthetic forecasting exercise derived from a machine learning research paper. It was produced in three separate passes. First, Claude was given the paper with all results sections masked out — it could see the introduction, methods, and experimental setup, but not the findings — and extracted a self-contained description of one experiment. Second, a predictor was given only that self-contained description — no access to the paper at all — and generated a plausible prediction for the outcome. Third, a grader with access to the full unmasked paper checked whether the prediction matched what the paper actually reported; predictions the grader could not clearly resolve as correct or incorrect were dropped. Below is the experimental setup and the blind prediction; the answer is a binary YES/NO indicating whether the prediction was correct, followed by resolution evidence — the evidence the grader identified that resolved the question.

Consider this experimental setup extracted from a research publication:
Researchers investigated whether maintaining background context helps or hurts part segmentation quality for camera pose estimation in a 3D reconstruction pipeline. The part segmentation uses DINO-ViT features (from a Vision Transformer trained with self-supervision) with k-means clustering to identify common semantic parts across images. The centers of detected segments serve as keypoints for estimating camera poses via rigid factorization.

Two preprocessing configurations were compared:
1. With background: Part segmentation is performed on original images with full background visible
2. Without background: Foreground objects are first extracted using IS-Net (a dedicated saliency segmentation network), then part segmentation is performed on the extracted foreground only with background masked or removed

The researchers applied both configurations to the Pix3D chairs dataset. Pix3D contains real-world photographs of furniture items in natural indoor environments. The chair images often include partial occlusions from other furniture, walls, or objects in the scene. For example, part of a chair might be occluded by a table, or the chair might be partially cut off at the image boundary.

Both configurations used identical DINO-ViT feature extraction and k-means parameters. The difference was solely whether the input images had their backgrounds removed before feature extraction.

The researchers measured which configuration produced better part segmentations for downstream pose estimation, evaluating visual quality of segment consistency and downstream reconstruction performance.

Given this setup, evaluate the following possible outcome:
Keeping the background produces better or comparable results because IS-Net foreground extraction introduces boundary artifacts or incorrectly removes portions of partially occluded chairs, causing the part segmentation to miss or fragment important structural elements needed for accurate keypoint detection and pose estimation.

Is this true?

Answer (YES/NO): NO